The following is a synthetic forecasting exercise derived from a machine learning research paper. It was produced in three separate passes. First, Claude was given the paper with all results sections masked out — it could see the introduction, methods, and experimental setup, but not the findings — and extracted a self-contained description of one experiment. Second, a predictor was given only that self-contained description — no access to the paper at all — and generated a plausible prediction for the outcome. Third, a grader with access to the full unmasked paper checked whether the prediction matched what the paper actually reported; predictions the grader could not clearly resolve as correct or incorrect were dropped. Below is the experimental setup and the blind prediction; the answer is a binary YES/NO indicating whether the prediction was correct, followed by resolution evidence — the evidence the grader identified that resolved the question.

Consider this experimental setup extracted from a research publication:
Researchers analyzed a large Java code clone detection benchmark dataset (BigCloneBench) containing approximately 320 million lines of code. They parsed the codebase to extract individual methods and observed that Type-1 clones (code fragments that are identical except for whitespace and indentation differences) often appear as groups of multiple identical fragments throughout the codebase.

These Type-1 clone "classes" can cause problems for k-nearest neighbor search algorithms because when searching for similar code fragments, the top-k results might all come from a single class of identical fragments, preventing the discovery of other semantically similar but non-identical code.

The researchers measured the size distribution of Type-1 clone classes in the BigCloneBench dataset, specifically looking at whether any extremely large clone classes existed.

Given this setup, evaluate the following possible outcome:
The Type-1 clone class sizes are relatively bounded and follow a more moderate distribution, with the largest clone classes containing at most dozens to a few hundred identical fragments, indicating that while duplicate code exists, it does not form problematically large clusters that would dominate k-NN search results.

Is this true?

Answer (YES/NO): NO